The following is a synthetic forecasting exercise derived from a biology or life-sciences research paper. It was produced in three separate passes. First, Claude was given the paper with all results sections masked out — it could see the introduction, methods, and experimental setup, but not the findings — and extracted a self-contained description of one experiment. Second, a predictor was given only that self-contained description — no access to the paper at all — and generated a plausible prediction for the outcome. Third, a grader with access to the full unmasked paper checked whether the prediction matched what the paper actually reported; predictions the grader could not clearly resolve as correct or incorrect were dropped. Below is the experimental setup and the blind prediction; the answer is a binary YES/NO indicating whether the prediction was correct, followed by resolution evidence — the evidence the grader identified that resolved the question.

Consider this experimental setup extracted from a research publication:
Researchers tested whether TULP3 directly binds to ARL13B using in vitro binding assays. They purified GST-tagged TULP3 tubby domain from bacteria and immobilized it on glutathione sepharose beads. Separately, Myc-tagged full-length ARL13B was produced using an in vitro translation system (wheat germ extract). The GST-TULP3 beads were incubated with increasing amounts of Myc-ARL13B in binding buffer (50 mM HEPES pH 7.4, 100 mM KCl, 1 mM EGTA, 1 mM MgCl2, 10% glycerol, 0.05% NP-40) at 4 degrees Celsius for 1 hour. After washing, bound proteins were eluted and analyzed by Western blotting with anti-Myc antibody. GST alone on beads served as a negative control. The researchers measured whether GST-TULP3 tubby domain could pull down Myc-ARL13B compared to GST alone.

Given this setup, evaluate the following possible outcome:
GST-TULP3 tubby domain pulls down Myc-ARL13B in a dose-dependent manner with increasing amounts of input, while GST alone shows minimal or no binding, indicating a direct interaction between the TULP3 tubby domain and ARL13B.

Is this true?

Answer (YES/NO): YES